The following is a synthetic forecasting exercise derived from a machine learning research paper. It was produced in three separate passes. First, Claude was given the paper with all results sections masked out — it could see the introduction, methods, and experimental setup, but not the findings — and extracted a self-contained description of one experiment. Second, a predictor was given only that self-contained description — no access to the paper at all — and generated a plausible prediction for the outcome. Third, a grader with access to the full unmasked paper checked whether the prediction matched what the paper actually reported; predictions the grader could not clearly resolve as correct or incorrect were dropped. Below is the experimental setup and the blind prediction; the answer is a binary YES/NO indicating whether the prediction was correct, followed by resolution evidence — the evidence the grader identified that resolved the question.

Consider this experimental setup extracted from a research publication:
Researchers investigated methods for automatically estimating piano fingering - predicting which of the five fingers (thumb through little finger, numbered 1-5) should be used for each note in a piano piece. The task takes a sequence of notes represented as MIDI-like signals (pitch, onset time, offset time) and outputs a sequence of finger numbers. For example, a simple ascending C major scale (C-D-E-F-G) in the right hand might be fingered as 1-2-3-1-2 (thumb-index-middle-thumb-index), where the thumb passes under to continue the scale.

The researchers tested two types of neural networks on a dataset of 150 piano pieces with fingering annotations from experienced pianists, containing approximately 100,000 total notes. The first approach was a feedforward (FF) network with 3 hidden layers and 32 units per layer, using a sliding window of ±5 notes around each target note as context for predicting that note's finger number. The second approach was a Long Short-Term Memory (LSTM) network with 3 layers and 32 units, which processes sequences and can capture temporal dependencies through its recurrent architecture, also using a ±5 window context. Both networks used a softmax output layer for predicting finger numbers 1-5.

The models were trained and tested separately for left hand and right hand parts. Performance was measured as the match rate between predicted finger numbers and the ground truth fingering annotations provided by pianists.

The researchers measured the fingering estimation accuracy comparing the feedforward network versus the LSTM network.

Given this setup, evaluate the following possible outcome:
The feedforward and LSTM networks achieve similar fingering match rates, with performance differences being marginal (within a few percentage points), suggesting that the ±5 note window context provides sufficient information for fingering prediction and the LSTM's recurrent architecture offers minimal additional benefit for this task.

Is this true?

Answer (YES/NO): YES